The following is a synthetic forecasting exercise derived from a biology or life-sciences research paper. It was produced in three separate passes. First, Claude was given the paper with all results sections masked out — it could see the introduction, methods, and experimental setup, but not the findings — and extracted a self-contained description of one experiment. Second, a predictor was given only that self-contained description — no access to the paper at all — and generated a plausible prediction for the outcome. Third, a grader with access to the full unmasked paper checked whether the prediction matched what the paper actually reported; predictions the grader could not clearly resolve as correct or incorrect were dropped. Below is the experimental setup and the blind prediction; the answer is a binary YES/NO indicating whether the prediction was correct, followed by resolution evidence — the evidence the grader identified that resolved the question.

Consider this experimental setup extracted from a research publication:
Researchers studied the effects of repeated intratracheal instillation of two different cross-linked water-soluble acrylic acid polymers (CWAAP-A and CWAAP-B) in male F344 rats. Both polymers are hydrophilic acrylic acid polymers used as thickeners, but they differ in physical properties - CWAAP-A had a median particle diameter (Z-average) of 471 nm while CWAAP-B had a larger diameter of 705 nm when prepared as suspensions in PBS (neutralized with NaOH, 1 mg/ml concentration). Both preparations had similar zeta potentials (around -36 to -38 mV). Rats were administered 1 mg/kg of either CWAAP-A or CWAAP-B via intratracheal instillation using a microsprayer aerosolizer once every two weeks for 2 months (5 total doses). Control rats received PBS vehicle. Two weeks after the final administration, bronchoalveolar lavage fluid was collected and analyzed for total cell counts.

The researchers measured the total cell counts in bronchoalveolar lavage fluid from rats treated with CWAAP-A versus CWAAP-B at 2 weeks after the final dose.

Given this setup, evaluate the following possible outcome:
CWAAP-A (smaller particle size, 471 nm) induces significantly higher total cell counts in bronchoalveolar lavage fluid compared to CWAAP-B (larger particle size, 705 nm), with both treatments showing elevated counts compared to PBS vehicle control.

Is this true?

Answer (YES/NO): NO